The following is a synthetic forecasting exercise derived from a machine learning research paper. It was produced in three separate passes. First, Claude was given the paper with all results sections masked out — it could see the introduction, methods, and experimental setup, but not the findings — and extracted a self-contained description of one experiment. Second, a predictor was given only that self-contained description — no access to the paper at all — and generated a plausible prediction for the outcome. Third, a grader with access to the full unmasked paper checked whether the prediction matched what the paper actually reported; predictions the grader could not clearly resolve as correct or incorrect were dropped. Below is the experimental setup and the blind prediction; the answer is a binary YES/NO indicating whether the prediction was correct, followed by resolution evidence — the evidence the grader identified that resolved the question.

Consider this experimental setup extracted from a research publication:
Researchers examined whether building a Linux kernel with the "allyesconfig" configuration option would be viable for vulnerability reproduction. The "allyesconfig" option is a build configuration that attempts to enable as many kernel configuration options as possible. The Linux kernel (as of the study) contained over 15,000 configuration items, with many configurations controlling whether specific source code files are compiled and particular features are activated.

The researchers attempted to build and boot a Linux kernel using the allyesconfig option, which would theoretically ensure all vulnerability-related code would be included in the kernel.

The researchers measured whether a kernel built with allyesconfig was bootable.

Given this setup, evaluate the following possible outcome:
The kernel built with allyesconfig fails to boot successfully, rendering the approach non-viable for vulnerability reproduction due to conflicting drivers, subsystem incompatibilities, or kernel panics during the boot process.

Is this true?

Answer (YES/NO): YES